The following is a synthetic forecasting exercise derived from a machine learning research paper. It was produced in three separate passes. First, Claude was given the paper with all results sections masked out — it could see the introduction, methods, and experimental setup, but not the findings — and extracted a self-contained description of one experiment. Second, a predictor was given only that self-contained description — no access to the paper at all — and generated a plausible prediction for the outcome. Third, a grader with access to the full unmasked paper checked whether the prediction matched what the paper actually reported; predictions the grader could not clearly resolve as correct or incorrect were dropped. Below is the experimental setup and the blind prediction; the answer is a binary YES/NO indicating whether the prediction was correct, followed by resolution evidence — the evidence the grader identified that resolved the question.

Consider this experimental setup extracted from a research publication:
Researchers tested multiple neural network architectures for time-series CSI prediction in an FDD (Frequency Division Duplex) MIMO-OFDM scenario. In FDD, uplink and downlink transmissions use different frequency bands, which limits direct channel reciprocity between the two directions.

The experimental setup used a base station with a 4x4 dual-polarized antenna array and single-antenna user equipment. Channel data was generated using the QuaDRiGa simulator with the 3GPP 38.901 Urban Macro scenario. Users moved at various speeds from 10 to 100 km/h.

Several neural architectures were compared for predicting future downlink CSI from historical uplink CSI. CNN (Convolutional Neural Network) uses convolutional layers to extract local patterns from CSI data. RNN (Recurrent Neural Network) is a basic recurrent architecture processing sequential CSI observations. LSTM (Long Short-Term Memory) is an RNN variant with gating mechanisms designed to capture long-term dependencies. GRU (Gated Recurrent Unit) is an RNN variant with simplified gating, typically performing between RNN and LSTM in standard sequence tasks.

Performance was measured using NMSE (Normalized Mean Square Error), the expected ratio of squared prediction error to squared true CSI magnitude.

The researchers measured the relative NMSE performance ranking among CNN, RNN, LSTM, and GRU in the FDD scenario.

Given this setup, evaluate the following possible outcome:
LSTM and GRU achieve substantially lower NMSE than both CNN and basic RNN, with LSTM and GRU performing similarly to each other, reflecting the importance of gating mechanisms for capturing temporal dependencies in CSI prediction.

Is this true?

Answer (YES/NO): NO